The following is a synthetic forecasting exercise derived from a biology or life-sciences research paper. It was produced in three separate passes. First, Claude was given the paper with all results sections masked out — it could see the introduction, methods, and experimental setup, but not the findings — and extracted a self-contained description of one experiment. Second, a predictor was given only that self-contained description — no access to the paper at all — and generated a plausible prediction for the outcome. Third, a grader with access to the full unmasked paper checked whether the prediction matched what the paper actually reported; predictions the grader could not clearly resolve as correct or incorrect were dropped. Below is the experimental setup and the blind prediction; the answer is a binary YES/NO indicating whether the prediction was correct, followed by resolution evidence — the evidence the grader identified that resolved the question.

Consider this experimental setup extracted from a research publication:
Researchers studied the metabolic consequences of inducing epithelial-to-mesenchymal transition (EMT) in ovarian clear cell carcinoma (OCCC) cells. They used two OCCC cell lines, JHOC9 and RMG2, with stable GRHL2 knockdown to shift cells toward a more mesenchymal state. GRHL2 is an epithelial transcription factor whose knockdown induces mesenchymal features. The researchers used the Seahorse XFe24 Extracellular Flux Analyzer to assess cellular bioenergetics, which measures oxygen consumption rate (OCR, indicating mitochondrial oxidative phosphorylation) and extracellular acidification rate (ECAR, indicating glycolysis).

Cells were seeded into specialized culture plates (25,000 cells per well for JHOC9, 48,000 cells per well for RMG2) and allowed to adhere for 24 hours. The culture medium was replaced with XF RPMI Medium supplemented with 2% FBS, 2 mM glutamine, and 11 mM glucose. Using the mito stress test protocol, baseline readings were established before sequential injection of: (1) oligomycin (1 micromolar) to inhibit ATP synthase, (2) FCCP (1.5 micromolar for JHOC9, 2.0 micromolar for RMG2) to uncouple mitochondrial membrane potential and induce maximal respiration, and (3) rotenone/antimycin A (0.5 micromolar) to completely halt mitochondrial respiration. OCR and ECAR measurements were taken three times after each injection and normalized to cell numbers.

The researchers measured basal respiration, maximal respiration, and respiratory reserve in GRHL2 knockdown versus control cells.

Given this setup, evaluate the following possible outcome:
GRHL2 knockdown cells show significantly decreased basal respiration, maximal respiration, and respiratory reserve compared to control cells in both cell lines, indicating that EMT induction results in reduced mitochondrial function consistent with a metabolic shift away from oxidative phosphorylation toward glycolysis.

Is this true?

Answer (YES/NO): NO